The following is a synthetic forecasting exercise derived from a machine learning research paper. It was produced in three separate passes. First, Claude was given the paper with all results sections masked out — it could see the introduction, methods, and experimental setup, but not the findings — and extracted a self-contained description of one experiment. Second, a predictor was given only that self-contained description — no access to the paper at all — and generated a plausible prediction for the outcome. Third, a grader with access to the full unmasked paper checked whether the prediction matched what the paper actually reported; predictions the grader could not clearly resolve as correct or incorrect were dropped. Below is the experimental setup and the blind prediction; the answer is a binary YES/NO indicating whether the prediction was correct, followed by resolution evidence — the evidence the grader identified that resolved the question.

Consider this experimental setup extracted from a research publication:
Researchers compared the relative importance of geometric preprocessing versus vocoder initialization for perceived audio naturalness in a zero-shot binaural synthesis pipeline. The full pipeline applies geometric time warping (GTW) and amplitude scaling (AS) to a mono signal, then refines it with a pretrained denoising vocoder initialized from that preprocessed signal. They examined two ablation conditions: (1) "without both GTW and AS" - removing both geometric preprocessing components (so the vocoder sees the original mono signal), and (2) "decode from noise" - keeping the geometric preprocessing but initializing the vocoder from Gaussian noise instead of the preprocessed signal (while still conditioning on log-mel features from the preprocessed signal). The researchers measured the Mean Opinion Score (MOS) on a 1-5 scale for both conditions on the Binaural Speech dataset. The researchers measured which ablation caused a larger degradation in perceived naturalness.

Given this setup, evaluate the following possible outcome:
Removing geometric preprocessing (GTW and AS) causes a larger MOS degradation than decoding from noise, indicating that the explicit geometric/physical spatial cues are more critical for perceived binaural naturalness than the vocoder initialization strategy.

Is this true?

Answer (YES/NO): NO